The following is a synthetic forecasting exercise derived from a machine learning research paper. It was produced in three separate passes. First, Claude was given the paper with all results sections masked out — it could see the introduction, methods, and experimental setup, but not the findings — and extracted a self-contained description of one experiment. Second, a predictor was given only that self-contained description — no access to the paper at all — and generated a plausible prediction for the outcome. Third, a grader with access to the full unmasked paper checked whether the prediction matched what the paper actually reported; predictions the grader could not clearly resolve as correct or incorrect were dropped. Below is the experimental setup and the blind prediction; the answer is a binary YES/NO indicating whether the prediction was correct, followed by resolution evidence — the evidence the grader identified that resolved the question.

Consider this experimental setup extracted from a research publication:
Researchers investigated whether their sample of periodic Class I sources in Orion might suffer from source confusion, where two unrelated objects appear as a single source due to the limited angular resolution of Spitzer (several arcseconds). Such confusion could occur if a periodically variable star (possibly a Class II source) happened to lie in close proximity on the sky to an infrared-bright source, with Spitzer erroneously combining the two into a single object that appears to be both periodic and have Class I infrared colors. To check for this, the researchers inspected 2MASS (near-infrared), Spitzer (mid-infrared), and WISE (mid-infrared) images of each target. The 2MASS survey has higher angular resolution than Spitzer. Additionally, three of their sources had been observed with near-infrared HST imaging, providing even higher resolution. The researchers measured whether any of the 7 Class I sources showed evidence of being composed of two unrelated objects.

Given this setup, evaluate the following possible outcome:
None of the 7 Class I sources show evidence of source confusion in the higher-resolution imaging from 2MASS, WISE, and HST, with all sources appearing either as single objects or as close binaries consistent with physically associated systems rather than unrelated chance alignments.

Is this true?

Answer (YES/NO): YES